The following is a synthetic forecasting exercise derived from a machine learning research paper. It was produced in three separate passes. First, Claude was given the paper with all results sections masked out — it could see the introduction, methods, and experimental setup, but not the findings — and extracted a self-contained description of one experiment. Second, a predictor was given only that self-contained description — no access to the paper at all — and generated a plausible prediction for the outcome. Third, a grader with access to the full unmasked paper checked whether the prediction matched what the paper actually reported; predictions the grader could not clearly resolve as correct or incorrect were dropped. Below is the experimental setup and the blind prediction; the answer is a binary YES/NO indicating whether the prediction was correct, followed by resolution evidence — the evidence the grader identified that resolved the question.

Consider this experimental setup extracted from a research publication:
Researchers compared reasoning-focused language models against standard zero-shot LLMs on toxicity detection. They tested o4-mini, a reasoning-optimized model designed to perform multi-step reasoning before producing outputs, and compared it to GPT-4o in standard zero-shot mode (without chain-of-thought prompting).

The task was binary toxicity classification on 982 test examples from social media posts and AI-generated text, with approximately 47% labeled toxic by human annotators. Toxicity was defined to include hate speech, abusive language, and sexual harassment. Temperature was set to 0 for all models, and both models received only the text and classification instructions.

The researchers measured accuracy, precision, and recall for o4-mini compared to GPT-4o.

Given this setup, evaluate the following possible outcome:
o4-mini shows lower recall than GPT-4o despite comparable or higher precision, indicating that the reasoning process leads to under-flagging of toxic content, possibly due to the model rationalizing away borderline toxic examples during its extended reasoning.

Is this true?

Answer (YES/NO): NO